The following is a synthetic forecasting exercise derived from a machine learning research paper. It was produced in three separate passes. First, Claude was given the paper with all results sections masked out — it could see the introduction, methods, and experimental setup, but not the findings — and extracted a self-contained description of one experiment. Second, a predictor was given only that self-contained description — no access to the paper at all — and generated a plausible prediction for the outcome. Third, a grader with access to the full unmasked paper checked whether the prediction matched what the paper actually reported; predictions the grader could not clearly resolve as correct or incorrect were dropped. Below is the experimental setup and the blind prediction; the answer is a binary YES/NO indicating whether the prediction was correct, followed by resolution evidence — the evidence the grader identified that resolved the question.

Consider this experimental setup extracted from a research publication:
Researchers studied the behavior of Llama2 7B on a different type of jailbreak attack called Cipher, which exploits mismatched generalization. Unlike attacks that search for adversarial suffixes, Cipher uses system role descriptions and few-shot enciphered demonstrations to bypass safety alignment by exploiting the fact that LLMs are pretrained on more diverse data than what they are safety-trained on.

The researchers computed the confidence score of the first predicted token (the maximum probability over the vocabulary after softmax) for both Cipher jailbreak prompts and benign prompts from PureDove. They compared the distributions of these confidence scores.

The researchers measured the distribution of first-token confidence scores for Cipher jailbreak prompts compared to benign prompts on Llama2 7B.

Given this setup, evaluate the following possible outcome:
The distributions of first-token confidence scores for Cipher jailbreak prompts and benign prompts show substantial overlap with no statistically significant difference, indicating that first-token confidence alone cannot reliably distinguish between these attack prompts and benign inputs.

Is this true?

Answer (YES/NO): NO